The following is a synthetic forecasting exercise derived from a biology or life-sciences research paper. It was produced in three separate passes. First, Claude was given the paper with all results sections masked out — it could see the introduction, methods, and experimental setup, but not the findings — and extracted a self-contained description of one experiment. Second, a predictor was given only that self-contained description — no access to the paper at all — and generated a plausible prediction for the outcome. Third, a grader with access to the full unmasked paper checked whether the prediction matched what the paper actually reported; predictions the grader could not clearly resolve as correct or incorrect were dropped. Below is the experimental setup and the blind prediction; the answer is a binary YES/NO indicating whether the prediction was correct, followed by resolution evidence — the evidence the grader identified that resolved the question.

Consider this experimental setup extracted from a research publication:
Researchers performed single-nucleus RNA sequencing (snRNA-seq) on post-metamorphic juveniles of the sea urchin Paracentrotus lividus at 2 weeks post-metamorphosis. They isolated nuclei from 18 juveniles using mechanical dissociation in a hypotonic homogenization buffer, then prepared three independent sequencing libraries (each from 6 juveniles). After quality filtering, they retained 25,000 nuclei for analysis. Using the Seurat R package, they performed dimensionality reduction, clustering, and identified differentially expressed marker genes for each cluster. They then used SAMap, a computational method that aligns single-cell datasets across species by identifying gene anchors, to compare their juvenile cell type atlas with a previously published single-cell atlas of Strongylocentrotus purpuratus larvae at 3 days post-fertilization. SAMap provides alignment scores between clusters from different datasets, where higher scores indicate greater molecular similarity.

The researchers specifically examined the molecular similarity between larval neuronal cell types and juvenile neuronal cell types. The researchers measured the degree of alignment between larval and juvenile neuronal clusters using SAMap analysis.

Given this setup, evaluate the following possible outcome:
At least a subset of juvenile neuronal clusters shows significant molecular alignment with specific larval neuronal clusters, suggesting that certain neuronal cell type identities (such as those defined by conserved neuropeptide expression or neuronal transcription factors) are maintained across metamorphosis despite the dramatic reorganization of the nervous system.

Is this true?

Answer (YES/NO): NO